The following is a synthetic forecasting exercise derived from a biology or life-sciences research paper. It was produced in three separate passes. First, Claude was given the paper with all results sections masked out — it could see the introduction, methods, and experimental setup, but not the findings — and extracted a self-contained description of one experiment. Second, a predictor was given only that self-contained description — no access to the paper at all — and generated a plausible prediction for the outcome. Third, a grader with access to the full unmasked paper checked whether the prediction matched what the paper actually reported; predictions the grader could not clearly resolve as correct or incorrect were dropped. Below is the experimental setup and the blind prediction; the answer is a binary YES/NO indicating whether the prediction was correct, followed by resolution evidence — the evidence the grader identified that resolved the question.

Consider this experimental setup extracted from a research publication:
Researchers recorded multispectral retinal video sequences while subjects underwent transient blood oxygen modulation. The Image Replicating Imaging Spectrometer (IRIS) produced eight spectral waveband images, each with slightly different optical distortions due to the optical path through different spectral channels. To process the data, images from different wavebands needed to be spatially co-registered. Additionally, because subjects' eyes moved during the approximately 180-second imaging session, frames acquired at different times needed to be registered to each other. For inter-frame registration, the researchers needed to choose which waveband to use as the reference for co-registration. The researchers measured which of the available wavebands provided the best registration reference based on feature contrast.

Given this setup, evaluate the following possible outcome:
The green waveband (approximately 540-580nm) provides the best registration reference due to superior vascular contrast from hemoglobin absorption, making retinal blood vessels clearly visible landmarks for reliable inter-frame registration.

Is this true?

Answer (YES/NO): YES